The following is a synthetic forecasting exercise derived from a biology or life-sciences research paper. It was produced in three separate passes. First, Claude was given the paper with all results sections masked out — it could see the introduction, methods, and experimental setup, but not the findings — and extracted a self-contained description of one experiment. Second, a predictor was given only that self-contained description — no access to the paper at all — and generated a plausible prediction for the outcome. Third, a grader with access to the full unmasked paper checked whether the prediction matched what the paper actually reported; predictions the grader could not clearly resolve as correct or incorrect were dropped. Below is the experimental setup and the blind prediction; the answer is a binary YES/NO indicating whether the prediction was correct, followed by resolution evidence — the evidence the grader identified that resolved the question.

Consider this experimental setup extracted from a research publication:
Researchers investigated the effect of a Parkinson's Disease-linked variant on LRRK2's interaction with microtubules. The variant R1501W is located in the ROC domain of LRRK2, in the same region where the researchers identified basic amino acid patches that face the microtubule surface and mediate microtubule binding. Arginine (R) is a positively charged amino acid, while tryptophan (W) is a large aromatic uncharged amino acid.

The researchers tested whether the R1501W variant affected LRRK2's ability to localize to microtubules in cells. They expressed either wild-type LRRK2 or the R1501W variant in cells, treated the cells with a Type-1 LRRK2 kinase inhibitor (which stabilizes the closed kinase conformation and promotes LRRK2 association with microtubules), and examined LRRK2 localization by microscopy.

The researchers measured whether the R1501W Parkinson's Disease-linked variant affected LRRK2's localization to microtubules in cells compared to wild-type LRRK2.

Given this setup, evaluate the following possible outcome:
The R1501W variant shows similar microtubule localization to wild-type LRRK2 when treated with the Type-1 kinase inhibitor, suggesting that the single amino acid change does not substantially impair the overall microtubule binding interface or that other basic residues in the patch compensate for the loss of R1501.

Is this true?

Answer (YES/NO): NO